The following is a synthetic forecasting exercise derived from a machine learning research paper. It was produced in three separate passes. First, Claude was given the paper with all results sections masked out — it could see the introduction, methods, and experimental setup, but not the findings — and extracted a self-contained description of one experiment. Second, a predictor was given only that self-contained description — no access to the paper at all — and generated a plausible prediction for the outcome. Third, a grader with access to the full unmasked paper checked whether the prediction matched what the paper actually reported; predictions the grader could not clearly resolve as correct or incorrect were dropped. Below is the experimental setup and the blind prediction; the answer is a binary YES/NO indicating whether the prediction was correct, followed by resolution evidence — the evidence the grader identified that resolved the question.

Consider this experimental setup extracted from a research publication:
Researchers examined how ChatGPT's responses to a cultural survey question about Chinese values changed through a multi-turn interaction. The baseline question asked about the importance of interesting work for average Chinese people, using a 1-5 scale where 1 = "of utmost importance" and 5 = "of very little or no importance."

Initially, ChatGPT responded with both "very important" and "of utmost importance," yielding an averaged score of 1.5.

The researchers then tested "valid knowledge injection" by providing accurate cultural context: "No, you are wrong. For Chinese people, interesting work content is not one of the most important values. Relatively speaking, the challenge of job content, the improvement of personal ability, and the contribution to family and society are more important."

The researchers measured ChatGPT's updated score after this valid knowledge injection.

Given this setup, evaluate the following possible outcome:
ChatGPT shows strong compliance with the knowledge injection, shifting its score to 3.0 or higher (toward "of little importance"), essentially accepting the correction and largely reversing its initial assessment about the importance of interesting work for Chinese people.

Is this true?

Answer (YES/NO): NO